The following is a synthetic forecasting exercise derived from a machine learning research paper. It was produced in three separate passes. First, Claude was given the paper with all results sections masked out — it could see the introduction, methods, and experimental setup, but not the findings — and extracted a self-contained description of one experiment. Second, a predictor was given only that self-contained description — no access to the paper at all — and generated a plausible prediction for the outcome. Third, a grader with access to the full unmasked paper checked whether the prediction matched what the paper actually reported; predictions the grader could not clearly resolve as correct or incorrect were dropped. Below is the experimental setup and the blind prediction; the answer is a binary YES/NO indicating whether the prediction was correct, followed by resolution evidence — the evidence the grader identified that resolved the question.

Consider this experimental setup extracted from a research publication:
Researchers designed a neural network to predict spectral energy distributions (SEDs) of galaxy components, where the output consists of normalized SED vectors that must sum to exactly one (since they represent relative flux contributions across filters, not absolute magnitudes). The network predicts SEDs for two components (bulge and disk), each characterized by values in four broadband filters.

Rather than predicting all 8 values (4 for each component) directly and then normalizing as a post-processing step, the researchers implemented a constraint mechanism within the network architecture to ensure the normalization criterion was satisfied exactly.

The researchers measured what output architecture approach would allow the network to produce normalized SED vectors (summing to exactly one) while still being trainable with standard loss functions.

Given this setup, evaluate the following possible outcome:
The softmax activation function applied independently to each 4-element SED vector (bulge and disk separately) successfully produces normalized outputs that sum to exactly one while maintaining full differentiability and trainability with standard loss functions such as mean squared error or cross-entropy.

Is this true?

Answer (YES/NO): NO